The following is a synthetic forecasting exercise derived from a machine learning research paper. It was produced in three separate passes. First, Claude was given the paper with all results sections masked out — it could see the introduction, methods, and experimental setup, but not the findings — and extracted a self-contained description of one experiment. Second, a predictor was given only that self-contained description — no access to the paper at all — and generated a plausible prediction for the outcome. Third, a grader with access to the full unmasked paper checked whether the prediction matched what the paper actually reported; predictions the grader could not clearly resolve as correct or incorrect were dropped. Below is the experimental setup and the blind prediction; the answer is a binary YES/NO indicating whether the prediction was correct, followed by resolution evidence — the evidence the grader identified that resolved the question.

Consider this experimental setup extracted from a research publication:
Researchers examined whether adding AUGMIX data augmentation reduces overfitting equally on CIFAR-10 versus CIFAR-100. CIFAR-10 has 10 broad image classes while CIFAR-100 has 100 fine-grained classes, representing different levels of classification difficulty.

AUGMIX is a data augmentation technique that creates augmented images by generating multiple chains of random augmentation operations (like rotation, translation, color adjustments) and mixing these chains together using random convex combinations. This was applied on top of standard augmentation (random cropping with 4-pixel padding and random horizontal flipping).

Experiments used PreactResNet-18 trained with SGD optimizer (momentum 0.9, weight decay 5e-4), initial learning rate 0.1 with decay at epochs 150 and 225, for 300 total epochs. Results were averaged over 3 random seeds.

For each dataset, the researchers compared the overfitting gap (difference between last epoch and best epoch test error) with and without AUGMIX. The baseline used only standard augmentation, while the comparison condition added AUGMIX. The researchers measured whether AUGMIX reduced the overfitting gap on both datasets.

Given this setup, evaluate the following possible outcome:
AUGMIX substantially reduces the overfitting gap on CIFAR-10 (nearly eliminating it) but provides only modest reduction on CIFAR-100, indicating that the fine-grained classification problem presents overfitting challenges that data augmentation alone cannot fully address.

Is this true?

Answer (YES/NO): NO